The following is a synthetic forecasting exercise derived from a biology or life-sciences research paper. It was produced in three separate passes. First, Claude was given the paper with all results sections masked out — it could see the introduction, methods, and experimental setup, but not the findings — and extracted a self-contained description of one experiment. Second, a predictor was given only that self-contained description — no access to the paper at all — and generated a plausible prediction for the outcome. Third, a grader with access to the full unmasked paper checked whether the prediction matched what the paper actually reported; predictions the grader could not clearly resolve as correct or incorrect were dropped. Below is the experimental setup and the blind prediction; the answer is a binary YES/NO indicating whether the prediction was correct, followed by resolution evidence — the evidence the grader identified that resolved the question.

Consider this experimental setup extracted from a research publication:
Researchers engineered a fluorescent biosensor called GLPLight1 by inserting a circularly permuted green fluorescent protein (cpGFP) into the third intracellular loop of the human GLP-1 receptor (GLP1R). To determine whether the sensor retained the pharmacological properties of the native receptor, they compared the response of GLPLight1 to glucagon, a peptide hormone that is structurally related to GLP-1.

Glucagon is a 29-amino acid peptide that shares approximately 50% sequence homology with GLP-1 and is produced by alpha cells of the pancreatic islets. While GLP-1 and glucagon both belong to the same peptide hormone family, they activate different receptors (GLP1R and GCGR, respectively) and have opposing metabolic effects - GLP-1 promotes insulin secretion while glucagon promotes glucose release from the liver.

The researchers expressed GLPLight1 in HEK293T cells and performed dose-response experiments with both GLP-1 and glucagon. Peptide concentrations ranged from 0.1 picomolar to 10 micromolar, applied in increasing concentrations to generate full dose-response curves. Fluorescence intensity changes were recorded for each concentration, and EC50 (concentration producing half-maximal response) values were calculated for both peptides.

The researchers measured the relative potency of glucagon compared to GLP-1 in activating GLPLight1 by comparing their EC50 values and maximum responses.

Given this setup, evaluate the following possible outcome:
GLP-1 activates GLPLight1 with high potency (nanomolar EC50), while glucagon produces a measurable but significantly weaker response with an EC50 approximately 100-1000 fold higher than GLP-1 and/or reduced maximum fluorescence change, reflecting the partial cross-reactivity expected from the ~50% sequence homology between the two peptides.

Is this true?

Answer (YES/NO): YES